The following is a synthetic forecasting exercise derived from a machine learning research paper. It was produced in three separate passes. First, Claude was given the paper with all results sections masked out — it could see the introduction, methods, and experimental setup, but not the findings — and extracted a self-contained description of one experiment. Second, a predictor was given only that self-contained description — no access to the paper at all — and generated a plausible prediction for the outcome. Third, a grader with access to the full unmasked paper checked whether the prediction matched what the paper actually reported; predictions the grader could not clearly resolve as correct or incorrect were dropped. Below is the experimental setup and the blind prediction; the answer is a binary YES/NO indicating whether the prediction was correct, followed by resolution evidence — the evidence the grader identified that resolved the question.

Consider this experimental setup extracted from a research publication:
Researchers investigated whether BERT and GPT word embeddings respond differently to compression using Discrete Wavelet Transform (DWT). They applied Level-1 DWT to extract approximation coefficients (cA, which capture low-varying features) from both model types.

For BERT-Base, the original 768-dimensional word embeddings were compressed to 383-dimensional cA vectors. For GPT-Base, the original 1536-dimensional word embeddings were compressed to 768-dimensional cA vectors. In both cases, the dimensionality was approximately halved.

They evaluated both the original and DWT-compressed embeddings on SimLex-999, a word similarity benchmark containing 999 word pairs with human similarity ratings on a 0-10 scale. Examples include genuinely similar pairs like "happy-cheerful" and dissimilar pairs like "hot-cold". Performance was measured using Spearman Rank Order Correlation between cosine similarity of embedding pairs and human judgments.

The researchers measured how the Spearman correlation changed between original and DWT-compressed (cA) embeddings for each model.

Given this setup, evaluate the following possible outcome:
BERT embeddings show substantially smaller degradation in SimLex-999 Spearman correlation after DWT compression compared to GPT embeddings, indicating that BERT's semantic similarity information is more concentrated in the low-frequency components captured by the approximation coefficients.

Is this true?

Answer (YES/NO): YES